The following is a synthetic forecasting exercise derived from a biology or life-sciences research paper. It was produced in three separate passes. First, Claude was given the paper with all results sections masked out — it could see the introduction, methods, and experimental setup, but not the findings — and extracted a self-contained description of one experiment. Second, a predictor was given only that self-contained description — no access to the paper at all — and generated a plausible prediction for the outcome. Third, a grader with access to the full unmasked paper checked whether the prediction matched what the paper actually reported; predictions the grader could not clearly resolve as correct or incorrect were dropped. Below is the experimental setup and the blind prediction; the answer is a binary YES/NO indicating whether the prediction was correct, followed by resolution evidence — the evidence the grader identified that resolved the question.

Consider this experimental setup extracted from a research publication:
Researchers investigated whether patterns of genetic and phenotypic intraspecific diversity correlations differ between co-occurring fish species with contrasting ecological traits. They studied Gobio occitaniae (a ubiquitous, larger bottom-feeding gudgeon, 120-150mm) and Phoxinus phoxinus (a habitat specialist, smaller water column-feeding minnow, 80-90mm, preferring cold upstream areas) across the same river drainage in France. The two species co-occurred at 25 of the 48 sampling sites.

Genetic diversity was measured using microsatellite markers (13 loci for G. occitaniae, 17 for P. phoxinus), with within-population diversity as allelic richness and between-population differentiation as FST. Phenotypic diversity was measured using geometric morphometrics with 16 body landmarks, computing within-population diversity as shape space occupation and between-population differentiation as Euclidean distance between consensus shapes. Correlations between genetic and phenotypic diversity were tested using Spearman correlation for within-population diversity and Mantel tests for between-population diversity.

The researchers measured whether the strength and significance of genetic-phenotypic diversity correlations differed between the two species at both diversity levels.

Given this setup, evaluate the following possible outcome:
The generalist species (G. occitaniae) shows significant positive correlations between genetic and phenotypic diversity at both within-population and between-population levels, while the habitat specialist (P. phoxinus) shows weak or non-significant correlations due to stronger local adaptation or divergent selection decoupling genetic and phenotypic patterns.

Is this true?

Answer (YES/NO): NO